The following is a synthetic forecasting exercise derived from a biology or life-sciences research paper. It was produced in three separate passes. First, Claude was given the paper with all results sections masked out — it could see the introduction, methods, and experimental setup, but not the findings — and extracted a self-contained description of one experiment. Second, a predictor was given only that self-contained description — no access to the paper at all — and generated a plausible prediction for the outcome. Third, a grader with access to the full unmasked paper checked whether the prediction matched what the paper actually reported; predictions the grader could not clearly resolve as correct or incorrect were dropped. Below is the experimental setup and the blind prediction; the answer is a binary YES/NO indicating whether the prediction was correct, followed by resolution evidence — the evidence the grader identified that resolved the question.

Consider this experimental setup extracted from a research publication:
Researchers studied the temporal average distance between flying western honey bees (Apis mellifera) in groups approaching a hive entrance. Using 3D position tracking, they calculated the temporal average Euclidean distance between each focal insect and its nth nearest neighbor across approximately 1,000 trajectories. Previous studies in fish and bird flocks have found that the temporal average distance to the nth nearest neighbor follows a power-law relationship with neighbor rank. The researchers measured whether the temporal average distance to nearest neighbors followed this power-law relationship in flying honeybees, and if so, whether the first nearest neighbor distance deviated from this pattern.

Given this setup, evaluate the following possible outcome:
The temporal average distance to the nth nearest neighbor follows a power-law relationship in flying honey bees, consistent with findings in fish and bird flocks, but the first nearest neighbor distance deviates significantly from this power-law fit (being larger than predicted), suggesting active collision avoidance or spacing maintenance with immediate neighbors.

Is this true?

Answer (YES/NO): NO